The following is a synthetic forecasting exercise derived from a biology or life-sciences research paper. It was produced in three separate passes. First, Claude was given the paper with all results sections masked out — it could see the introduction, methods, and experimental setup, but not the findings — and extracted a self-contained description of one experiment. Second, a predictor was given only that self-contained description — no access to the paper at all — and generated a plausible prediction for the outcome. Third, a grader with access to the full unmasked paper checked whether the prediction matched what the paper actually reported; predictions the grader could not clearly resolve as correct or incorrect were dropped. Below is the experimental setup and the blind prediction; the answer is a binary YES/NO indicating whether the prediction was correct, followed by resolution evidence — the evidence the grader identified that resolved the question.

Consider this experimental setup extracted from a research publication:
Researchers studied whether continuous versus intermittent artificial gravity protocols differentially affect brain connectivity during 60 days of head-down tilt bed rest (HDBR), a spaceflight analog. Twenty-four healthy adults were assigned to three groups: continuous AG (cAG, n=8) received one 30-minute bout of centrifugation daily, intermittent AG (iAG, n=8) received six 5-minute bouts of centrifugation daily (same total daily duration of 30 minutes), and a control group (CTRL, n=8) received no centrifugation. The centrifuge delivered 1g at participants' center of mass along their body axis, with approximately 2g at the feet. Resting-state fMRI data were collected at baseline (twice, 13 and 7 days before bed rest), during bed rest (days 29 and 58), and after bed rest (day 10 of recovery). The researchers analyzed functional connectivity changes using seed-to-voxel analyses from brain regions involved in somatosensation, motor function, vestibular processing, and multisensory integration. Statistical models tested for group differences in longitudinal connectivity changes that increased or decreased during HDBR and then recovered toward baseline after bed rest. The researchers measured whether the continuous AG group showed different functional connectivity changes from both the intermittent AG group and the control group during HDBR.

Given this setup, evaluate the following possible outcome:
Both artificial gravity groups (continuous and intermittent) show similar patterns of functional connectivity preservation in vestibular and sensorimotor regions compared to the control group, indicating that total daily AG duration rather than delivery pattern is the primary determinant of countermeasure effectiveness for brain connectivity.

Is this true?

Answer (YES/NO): NO